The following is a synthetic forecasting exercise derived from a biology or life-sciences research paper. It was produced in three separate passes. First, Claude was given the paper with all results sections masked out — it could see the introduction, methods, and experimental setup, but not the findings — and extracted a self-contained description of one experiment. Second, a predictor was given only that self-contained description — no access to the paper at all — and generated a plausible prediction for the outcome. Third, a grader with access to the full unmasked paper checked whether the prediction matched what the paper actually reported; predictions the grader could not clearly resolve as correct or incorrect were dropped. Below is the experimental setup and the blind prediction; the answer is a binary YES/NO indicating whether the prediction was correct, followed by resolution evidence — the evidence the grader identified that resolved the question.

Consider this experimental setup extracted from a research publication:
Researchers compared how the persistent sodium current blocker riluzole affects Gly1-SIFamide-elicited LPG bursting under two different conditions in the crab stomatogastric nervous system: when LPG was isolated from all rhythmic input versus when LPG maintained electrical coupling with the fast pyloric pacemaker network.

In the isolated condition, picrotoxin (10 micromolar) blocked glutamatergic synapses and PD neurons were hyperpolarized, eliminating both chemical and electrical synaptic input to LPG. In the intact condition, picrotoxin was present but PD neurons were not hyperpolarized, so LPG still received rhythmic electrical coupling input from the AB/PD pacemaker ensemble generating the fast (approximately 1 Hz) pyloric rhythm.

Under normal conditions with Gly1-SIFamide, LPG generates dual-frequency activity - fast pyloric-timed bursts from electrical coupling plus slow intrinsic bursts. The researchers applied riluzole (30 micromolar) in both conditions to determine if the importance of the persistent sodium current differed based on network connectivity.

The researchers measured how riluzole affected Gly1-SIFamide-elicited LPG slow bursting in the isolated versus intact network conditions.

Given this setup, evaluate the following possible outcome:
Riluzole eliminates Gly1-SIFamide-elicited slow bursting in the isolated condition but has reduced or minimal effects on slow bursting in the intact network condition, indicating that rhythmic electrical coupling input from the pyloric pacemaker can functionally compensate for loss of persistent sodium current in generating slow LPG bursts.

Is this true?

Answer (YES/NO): NO